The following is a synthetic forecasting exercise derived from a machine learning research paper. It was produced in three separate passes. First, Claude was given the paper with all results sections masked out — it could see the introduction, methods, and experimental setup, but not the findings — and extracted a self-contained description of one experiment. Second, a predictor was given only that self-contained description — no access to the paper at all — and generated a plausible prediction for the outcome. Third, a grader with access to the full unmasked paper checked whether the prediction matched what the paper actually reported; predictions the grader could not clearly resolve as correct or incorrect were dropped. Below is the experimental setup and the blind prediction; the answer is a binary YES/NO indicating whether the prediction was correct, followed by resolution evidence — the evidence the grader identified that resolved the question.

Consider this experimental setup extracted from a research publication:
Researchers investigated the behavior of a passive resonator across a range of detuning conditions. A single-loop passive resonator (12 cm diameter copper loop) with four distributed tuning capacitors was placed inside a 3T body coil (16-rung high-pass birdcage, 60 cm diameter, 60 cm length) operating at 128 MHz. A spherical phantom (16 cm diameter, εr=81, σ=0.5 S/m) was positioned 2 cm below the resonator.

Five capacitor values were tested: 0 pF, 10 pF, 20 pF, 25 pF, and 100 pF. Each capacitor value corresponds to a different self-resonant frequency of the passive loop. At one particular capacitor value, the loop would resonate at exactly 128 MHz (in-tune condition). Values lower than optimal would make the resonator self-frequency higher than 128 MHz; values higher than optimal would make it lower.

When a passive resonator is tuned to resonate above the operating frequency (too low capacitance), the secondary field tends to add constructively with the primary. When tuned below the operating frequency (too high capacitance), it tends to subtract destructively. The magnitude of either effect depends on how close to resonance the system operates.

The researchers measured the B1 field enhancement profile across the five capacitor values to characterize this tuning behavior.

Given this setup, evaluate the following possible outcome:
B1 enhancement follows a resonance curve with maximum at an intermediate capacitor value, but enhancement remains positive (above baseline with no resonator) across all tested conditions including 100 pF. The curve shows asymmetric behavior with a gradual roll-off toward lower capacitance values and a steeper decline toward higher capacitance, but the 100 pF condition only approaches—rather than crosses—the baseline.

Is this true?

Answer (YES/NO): NO